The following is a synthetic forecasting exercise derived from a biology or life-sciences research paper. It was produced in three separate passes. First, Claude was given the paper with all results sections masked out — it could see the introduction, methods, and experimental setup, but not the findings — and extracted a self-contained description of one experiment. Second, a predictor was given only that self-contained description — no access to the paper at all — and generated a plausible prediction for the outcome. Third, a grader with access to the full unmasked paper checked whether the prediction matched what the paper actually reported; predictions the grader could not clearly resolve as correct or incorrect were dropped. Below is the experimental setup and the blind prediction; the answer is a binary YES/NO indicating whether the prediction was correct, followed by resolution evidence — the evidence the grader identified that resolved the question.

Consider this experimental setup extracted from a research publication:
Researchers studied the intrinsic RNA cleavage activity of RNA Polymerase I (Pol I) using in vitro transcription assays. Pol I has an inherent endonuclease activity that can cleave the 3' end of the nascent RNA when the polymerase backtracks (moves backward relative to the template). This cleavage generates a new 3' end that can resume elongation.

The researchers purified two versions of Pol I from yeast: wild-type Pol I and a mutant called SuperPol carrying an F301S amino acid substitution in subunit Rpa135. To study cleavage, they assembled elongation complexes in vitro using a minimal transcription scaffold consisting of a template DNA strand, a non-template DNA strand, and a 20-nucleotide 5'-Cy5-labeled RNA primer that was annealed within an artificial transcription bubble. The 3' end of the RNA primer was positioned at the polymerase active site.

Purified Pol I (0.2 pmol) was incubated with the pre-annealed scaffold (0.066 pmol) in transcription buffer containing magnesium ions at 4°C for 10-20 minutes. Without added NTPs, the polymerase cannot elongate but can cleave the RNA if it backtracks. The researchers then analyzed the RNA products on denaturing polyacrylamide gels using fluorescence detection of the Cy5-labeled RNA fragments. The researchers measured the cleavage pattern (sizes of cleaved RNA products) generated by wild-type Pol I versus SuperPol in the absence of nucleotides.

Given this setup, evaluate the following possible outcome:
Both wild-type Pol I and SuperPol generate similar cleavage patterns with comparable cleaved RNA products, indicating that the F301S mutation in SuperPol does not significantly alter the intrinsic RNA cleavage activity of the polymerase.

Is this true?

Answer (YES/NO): NO